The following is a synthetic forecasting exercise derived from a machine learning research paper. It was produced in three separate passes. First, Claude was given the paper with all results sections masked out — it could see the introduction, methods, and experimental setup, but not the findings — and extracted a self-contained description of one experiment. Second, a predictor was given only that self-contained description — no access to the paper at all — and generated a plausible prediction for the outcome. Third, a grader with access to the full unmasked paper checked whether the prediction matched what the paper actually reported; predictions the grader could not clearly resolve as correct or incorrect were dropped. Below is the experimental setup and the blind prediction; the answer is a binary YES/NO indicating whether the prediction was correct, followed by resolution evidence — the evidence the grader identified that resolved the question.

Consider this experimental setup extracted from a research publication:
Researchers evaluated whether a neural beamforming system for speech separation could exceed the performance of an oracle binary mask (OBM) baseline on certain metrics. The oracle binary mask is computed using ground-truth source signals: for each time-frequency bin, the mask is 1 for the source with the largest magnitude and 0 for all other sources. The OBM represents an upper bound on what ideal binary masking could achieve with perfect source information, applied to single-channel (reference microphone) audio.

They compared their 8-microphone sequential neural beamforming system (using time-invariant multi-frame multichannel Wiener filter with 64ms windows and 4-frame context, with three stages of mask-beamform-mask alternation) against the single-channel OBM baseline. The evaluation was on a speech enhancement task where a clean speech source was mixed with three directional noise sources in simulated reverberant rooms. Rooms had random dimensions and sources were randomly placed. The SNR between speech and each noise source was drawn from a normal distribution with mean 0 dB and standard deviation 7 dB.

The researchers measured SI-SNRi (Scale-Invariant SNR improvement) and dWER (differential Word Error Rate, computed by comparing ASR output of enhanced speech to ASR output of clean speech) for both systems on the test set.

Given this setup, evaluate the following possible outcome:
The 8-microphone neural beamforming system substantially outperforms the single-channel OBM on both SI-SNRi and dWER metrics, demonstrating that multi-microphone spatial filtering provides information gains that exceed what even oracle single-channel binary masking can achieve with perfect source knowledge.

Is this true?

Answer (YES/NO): NO